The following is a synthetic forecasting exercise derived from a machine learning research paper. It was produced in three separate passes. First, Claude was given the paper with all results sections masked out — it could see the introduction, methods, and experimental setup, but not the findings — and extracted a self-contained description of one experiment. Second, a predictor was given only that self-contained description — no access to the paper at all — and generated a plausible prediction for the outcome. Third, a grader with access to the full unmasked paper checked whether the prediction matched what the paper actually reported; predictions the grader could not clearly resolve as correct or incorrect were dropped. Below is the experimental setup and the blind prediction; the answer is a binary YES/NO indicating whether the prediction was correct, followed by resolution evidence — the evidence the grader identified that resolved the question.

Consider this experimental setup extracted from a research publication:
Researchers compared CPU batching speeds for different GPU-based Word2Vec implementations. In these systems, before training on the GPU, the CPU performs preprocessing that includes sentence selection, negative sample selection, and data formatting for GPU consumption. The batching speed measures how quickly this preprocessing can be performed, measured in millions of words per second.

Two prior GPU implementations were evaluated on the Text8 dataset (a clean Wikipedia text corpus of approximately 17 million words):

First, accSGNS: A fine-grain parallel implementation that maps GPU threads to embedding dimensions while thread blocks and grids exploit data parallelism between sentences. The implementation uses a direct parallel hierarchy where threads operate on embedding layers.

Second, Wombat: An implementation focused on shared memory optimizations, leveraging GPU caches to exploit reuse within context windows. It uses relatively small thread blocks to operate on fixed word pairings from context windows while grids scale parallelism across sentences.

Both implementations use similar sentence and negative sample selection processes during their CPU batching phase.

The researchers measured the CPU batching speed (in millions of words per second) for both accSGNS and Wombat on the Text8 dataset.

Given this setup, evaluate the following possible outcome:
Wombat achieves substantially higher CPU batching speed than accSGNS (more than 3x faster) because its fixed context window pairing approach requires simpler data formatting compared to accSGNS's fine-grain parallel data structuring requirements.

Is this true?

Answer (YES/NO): NO